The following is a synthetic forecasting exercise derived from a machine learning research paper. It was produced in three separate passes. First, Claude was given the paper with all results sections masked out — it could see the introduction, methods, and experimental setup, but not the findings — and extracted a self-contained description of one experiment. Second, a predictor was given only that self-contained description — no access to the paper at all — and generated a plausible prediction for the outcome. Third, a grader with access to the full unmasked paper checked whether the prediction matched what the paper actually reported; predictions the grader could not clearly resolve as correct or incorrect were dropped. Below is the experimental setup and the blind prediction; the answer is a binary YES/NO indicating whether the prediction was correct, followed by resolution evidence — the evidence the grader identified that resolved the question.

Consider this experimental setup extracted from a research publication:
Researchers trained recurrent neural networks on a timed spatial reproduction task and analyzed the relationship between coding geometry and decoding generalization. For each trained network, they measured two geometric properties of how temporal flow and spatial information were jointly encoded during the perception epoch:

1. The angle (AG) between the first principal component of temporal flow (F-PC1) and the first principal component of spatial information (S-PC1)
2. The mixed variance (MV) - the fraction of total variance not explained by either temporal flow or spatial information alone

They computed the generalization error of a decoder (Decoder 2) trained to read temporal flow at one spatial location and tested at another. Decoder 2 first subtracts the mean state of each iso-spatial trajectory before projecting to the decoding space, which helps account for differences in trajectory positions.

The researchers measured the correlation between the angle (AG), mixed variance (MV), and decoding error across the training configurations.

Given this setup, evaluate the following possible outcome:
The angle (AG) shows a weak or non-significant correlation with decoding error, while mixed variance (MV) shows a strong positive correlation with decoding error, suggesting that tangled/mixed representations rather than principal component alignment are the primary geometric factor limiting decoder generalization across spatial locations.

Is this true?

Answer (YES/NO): YES